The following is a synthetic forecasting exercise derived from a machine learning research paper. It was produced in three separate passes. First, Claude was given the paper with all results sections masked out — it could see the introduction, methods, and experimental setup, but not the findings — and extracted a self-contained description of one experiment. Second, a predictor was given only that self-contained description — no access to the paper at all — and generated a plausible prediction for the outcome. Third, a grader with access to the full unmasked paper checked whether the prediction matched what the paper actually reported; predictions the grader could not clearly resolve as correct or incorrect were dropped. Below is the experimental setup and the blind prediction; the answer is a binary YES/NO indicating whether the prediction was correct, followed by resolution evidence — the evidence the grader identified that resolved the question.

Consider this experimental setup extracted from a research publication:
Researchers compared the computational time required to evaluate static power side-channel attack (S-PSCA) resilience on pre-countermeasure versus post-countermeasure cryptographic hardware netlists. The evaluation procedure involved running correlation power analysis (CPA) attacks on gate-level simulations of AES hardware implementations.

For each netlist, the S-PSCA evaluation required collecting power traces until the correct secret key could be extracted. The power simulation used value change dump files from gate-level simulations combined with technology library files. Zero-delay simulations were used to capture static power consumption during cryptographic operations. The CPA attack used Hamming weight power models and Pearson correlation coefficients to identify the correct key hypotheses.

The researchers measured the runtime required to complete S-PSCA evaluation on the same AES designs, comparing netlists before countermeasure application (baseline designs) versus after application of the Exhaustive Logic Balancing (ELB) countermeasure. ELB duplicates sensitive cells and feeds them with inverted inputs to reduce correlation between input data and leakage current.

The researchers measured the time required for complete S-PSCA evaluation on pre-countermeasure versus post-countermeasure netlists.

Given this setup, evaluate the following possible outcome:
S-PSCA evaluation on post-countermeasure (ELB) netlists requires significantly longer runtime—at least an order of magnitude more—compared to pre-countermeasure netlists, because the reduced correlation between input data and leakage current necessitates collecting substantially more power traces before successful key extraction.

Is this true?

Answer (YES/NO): YES